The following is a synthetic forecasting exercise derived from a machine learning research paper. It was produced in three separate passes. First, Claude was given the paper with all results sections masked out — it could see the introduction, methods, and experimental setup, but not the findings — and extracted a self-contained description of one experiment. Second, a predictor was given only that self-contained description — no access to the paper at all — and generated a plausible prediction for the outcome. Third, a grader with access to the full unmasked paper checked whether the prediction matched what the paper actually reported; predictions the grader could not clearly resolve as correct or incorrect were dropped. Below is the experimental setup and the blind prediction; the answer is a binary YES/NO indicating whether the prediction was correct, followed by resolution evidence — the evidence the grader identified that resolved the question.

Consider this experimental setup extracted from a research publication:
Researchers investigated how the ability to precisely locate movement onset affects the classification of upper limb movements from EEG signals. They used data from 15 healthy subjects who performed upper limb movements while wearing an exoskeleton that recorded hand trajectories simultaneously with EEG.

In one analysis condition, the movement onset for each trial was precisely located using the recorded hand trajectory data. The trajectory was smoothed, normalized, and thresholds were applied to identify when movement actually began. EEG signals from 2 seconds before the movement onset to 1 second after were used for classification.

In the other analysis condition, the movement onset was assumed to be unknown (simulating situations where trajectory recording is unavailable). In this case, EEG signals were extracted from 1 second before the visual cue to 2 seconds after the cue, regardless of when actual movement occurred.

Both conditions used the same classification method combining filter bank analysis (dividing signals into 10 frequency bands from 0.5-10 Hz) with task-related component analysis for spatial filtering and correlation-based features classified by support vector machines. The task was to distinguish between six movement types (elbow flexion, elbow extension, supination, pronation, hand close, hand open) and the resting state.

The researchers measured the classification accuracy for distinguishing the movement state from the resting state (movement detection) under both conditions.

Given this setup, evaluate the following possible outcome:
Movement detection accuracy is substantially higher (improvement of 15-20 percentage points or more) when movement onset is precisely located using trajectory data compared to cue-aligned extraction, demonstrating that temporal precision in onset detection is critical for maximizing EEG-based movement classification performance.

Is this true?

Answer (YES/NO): NO